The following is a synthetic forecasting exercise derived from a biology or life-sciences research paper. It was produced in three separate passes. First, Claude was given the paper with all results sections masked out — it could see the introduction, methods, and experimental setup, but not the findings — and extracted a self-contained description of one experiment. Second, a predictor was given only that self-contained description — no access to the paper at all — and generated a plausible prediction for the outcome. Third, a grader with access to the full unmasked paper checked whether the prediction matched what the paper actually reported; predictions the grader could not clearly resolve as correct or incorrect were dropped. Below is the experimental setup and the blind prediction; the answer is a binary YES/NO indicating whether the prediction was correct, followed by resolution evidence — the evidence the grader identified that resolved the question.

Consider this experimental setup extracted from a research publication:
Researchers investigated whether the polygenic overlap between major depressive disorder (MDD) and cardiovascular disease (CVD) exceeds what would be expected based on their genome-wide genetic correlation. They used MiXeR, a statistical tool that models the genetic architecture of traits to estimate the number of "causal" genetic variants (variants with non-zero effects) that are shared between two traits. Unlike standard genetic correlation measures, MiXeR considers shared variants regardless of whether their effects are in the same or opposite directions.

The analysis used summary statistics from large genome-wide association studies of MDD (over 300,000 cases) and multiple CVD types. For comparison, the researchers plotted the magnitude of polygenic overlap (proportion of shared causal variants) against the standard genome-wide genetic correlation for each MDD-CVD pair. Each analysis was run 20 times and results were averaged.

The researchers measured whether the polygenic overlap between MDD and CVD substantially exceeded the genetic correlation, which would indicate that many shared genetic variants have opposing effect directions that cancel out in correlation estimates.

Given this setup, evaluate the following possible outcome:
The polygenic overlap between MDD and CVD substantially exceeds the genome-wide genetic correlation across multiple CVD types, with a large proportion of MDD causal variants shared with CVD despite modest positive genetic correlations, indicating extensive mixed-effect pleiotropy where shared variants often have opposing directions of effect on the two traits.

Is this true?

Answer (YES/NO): NO